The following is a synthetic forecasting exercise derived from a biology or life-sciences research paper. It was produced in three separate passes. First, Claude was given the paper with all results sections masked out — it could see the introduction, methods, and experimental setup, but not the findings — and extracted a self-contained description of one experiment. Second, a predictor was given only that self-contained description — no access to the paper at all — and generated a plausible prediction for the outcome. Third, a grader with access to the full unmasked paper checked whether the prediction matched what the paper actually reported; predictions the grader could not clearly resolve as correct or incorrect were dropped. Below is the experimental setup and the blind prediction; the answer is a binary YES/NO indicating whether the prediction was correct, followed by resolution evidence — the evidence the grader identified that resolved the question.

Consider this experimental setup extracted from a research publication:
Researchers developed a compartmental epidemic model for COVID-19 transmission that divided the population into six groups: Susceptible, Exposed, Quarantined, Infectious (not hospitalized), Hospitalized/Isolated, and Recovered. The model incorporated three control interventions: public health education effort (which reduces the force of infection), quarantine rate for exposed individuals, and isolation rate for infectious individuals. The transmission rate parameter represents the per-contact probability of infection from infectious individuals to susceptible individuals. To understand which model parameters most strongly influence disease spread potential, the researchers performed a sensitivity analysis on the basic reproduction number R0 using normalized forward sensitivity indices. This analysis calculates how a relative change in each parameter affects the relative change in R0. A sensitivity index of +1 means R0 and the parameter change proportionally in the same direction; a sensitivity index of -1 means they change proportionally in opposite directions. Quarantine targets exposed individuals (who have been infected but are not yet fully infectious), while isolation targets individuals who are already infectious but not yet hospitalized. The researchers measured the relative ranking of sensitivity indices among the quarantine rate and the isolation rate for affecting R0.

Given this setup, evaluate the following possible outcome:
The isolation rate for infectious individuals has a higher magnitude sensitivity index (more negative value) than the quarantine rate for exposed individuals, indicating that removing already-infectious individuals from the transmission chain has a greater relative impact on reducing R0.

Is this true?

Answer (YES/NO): NO